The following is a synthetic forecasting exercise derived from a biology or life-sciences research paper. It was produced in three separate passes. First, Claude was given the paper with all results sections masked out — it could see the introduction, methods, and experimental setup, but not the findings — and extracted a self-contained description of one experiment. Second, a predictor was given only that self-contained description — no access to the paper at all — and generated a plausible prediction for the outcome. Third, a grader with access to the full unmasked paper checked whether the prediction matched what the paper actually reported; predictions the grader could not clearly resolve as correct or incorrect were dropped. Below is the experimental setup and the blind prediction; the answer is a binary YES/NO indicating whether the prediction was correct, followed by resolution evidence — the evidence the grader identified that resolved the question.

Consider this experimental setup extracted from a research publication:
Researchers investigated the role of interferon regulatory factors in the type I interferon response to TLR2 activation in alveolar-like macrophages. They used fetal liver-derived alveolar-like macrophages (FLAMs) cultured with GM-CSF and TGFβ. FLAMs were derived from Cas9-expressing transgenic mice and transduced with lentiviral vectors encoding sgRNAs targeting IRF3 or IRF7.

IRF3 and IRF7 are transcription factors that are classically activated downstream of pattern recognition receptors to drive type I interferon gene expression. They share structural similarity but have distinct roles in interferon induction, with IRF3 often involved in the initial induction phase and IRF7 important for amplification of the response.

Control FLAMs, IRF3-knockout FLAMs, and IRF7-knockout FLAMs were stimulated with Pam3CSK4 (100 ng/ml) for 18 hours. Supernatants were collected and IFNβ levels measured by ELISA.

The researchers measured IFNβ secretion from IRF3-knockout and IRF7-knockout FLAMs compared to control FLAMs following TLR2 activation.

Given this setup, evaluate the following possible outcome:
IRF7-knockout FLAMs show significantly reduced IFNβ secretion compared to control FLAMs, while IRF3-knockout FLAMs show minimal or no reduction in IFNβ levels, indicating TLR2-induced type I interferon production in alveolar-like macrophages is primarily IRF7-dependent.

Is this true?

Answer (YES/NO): NO